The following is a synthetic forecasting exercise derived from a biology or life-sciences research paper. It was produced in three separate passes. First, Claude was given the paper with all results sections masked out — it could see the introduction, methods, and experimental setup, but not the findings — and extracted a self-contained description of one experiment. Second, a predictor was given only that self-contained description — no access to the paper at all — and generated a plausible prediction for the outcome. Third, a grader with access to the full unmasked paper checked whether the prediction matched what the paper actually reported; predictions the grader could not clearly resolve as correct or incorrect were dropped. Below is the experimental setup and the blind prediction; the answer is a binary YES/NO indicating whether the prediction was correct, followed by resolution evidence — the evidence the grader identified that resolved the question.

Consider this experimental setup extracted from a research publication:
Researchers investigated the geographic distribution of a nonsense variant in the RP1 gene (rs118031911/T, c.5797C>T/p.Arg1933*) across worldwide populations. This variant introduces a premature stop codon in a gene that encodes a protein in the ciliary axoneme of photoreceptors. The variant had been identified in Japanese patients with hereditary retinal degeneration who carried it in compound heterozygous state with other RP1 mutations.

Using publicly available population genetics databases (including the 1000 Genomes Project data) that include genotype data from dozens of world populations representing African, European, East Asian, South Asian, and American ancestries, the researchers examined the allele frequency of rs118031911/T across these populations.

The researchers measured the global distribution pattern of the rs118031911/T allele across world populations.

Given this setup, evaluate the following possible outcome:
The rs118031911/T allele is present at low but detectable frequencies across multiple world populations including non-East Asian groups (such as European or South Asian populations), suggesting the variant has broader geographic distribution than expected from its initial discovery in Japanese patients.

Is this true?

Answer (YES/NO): NO